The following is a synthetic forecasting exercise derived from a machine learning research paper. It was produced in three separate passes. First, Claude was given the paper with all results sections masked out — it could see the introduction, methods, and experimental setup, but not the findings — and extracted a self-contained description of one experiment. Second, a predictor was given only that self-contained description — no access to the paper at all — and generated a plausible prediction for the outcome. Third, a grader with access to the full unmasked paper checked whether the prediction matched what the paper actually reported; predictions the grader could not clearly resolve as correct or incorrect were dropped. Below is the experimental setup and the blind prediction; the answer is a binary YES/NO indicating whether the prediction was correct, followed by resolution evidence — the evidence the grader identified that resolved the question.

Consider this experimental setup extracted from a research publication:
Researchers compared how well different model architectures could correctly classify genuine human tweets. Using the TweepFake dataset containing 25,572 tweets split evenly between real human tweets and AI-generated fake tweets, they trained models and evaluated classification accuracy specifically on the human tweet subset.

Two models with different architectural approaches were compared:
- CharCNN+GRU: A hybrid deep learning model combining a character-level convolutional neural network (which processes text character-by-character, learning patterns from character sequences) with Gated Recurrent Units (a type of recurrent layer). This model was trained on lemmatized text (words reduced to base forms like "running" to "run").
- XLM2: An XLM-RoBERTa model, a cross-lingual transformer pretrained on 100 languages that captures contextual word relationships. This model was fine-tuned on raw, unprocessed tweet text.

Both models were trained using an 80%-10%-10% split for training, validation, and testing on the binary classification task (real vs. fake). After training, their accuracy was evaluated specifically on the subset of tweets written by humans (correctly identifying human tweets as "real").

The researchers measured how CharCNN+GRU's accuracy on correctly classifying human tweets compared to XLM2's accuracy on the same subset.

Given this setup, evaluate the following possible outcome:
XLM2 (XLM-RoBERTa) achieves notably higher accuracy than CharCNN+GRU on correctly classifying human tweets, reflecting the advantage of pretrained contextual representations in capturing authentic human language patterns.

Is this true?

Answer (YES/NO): YES